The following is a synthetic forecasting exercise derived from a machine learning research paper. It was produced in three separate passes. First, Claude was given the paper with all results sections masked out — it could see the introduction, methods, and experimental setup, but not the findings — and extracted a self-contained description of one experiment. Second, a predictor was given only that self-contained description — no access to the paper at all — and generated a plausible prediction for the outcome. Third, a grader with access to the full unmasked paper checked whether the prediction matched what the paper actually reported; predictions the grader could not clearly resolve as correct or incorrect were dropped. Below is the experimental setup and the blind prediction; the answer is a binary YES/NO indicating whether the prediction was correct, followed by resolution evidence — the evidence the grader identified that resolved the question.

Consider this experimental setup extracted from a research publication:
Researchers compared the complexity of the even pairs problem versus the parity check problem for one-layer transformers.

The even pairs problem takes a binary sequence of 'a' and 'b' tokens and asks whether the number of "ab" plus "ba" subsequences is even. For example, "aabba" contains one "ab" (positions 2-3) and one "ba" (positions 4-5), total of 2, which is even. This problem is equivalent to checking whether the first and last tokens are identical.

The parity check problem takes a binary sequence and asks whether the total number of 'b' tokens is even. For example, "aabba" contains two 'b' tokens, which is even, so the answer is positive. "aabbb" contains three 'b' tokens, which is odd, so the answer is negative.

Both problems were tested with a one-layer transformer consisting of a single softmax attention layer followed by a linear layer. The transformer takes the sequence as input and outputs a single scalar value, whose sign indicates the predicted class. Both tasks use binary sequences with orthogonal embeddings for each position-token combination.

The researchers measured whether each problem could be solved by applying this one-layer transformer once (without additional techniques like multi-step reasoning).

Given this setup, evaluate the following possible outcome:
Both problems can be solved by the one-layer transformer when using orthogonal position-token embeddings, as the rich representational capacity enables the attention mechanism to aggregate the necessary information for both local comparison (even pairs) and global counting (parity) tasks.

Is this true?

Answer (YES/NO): NO